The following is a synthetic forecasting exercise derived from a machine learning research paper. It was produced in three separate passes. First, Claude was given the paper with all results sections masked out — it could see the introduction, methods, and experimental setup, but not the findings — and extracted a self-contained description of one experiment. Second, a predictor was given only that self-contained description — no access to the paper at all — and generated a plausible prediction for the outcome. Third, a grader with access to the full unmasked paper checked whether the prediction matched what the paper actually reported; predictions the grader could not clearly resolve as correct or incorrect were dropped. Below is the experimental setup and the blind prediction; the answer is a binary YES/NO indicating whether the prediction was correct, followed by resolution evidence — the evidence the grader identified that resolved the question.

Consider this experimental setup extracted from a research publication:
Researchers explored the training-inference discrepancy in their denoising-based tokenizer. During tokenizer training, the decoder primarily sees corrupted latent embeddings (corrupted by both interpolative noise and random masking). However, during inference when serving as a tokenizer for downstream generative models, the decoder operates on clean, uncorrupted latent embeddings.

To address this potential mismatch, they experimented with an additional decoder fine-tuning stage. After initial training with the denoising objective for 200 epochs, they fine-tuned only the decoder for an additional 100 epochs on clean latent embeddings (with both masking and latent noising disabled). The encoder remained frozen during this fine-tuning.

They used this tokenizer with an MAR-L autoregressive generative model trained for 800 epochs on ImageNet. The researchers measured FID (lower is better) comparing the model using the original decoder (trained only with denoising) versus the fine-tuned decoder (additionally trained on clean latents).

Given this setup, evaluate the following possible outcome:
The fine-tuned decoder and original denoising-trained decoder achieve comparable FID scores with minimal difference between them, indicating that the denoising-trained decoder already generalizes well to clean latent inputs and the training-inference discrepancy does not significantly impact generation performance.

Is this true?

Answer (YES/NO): NO